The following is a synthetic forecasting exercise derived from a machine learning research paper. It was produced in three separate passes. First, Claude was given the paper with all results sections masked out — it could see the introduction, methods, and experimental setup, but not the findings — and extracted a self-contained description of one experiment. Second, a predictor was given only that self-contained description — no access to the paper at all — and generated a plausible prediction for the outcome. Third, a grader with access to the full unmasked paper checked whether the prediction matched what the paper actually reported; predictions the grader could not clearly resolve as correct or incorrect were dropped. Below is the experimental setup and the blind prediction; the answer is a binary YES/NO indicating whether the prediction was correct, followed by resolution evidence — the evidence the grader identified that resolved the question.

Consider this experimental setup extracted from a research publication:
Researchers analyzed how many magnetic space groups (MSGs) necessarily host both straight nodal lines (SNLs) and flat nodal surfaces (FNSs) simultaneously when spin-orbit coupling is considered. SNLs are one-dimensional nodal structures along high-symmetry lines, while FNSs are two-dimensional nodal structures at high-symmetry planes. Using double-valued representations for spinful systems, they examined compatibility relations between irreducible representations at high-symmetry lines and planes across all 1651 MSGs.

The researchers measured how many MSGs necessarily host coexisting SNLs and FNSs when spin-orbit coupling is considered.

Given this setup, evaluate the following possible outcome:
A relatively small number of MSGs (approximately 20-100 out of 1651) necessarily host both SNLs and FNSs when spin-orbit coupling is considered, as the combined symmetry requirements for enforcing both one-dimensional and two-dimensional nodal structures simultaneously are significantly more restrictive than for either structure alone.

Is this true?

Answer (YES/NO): NO